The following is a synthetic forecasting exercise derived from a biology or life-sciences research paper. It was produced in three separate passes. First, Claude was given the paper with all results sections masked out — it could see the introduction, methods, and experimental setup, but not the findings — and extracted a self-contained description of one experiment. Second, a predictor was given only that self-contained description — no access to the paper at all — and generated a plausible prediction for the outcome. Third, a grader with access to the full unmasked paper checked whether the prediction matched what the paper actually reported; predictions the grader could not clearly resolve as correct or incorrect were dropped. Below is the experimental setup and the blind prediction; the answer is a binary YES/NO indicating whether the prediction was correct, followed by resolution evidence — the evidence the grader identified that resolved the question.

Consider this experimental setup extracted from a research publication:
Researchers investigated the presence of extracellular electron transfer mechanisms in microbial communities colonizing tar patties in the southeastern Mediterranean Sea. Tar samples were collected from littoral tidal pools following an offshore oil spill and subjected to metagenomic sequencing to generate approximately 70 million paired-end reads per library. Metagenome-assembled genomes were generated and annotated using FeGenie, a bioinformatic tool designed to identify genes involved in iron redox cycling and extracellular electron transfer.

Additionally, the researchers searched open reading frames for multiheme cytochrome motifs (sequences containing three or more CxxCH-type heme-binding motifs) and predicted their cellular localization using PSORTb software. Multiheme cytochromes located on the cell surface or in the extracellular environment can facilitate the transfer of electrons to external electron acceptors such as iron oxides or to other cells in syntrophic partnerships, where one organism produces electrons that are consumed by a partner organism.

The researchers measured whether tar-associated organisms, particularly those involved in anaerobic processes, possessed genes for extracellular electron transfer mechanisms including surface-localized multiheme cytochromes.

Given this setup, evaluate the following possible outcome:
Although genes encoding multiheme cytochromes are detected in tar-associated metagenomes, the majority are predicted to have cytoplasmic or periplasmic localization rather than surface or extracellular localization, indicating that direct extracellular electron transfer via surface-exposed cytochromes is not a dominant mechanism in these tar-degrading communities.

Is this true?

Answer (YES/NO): NO